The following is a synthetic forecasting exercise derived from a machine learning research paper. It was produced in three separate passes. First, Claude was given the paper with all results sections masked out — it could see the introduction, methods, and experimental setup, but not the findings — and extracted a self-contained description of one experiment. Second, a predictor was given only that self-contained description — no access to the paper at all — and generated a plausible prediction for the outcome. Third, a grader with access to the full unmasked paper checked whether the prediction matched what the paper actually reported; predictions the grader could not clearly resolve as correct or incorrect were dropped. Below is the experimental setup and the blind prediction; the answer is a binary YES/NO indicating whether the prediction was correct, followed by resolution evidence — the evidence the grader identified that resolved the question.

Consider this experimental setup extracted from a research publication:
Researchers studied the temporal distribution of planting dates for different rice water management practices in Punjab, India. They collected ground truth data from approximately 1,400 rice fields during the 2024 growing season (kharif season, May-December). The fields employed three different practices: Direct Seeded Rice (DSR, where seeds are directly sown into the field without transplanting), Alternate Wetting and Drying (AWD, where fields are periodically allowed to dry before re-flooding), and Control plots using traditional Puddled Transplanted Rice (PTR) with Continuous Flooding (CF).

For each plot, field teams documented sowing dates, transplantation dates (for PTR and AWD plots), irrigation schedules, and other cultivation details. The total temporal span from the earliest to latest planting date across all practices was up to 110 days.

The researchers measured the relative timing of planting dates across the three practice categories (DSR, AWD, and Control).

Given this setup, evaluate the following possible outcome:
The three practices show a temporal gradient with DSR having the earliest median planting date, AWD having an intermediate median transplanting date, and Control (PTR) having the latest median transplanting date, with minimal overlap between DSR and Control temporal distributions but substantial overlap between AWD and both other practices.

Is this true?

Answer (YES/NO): NO